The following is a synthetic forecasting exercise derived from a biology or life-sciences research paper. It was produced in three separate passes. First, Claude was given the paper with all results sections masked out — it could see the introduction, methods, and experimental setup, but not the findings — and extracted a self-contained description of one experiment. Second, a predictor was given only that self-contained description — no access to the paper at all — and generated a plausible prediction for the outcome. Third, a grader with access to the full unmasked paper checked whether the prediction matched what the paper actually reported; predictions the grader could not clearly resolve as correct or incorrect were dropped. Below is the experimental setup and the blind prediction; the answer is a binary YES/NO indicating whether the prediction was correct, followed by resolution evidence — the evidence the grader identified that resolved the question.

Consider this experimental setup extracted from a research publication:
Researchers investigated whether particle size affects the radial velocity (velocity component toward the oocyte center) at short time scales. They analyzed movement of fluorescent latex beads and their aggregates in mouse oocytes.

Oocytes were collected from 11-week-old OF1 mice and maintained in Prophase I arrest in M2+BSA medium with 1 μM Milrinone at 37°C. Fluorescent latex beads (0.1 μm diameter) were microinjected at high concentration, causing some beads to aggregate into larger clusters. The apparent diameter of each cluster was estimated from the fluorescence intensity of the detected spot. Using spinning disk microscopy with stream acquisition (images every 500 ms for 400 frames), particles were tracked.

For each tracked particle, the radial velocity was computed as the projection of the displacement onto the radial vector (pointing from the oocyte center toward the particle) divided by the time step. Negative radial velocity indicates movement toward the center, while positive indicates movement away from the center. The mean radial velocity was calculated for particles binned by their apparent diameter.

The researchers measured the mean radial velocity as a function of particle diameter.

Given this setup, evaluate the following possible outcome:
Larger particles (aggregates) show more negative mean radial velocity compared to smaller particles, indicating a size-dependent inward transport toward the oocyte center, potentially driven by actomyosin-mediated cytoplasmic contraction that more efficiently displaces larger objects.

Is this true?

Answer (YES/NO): NO